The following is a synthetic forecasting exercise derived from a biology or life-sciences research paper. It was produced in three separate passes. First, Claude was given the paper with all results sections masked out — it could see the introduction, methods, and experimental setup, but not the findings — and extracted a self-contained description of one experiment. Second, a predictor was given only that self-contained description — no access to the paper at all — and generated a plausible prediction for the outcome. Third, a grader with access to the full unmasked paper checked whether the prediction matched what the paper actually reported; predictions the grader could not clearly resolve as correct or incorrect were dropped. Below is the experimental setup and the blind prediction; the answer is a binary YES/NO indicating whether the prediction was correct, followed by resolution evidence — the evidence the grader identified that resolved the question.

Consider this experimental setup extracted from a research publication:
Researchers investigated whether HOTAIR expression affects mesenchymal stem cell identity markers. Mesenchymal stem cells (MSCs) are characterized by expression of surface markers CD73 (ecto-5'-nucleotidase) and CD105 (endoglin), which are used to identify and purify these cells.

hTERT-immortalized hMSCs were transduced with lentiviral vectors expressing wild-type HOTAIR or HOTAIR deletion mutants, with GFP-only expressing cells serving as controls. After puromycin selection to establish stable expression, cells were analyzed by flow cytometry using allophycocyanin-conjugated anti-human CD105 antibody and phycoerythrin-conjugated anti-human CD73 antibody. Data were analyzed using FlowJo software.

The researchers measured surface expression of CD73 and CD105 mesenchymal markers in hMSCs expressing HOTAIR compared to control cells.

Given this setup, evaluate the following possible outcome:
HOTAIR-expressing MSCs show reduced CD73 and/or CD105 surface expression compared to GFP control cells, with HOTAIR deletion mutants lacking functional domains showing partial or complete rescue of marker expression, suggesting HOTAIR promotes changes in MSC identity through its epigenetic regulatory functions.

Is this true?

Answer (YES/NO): NO